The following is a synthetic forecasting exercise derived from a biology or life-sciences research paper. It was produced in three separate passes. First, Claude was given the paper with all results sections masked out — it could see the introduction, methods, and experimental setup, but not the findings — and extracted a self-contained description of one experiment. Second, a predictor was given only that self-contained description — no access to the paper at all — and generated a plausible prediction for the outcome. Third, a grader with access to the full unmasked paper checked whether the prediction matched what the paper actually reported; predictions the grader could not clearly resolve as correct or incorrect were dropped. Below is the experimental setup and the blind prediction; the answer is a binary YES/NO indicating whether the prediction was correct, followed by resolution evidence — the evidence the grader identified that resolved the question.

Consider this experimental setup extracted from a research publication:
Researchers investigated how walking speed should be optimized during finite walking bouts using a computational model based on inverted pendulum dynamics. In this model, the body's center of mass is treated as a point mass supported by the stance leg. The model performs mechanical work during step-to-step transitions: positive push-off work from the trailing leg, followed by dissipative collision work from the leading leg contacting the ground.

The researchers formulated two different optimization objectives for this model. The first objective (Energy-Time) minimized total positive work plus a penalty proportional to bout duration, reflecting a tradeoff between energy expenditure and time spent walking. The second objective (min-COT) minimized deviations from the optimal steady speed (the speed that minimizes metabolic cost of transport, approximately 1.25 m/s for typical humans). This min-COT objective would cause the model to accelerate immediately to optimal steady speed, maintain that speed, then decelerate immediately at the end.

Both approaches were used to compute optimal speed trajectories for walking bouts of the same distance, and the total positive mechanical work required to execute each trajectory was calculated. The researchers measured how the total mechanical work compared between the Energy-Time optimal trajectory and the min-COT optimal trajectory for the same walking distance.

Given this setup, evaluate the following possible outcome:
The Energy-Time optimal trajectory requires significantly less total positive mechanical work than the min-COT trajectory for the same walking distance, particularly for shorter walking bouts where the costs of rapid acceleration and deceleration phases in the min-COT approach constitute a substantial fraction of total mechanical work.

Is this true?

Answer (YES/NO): YES